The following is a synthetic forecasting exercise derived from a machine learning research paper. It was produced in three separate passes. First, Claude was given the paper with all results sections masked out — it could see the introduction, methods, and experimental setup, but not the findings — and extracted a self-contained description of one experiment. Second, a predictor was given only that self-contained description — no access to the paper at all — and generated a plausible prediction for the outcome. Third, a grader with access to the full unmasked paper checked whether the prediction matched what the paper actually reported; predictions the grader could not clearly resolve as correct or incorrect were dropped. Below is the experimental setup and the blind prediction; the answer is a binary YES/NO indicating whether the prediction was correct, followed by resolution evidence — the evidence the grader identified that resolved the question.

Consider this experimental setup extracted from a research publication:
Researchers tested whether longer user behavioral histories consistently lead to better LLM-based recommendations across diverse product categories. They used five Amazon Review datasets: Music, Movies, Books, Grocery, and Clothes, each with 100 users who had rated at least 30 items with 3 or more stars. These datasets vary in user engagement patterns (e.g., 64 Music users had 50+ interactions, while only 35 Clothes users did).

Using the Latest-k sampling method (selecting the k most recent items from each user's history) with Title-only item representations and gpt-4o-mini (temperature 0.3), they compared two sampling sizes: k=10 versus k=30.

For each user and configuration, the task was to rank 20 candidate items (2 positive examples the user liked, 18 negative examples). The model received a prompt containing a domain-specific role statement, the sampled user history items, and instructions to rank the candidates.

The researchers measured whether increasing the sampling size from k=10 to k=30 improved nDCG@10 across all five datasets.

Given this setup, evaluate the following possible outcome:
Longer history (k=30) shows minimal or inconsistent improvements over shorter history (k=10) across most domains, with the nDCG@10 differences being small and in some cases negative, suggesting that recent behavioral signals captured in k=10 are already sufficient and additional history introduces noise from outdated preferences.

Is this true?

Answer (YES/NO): YES